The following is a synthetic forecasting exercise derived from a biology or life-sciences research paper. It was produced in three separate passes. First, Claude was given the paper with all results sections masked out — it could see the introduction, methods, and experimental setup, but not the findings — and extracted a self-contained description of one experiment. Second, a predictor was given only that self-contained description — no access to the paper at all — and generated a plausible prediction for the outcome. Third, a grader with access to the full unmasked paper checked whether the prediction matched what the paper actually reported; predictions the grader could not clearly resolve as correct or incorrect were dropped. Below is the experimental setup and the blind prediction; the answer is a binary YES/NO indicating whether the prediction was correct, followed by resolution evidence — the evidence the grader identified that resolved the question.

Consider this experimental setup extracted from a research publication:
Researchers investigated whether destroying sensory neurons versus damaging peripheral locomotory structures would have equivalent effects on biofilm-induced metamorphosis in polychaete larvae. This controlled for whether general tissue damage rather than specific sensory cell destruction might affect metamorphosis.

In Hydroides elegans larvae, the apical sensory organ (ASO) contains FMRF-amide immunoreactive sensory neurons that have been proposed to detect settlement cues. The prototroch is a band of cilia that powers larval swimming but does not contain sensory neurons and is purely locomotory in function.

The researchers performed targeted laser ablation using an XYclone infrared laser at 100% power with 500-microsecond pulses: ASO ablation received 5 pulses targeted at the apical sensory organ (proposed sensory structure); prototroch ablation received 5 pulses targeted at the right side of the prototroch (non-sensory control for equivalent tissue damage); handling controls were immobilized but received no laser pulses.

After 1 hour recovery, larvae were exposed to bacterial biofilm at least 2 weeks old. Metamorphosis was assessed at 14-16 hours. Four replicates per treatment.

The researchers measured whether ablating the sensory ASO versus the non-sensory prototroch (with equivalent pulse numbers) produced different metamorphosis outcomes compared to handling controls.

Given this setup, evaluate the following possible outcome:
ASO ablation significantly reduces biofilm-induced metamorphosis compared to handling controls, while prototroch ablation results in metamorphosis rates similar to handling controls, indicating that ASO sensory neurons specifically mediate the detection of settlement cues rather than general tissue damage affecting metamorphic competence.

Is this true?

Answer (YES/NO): NO